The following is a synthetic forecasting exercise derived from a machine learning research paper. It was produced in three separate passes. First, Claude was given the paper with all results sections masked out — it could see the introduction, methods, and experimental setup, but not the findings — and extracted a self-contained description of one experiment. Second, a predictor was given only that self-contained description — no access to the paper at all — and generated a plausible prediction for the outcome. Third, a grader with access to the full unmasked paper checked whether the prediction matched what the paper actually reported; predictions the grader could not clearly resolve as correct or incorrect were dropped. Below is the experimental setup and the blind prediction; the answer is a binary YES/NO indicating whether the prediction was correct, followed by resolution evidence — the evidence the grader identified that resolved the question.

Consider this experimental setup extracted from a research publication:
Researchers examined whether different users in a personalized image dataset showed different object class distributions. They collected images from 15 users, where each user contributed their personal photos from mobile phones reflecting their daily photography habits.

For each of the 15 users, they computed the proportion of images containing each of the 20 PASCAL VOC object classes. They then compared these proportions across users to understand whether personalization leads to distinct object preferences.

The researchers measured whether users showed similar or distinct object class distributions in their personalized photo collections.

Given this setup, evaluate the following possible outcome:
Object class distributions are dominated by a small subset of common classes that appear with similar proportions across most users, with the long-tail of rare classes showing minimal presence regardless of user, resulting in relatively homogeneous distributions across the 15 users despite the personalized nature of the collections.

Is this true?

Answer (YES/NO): NO